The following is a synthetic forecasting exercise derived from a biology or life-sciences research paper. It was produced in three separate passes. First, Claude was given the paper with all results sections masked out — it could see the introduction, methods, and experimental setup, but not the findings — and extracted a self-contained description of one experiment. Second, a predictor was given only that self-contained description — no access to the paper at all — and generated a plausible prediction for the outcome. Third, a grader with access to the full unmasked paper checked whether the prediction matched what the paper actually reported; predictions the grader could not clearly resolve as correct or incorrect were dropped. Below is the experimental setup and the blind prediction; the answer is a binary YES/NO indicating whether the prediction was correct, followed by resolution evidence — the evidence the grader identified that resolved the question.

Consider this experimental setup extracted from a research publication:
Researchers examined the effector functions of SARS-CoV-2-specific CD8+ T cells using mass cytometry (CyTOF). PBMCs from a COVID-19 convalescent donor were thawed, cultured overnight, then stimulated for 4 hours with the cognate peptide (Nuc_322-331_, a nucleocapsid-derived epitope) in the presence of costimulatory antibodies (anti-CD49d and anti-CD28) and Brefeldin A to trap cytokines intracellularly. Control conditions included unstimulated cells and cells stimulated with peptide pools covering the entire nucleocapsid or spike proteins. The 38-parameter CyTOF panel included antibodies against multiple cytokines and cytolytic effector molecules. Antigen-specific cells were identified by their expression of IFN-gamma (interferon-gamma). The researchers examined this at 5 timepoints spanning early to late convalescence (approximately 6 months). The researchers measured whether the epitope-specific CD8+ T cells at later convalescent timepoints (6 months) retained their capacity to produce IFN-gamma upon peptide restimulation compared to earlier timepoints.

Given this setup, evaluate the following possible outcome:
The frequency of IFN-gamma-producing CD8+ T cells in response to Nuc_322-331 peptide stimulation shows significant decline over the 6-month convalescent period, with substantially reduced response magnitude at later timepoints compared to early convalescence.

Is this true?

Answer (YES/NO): NO